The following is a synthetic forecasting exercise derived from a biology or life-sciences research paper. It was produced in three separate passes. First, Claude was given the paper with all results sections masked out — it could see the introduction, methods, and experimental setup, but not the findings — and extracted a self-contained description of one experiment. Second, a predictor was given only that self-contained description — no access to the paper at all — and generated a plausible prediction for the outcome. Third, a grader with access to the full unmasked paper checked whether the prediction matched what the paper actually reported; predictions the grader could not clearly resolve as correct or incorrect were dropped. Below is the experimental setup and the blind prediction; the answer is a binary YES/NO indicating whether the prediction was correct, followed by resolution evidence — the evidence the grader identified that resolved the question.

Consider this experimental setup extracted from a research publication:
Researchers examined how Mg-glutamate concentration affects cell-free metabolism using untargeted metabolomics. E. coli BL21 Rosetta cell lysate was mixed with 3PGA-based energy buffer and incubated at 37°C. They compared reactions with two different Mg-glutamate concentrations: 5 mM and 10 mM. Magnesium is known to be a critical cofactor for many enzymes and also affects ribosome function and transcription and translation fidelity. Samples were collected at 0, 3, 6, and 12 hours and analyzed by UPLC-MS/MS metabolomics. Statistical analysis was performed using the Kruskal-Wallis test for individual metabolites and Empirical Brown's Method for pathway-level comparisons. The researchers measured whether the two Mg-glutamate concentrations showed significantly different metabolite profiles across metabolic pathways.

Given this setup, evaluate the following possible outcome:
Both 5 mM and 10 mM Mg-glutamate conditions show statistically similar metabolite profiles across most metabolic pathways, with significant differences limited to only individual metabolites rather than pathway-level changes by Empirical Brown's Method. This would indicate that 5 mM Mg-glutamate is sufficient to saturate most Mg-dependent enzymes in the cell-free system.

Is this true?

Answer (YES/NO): NO